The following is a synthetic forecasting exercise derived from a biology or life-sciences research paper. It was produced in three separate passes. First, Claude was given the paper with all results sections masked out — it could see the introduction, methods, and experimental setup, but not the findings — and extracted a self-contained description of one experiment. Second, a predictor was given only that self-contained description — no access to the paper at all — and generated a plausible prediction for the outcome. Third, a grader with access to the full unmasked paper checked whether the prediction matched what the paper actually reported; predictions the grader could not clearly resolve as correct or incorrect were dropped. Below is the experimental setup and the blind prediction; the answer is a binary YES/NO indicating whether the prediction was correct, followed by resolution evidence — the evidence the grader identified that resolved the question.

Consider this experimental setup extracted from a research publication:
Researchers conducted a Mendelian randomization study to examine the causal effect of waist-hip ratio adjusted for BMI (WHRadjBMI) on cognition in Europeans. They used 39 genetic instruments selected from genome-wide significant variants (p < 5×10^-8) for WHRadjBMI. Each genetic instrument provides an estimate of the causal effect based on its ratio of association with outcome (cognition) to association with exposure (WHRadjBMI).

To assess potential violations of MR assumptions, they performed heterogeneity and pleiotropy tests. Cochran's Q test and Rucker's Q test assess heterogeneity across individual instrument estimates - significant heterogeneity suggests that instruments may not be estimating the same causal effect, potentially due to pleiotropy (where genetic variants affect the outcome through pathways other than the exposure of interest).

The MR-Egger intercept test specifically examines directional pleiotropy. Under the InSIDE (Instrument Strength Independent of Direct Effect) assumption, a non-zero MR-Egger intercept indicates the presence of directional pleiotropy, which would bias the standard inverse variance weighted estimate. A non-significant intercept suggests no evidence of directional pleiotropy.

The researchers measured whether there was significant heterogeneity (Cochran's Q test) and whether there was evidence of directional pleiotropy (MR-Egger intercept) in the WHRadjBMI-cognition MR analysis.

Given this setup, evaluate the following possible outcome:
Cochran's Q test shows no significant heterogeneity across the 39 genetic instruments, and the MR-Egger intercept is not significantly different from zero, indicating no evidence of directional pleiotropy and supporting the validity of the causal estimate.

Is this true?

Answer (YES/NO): NO